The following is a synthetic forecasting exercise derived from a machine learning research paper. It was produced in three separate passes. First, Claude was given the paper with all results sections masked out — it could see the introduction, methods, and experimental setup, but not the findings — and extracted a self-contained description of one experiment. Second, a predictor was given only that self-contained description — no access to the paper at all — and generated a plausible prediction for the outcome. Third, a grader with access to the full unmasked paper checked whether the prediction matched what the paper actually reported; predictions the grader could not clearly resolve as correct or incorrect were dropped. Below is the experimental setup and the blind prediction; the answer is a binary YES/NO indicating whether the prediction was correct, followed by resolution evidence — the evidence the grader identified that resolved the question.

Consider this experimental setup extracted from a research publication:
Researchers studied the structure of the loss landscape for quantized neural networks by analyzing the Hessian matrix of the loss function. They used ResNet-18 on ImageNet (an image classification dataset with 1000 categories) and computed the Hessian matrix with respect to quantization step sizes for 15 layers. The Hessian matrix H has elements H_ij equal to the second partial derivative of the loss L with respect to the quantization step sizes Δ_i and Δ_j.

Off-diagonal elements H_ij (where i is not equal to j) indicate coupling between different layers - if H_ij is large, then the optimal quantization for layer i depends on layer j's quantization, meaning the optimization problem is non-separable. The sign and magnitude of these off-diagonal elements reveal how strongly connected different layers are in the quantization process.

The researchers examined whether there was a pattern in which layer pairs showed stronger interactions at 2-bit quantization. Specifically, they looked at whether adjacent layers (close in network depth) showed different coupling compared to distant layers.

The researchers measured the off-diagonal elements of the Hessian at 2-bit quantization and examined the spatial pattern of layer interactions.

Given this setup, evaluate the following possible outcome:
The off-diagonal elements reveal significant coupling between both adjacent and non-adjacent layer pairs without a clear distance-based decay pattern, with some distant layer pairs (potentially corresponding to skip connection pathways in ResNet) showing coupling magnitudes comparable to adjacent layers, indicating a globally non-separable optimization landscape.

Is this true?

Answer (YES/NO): NO